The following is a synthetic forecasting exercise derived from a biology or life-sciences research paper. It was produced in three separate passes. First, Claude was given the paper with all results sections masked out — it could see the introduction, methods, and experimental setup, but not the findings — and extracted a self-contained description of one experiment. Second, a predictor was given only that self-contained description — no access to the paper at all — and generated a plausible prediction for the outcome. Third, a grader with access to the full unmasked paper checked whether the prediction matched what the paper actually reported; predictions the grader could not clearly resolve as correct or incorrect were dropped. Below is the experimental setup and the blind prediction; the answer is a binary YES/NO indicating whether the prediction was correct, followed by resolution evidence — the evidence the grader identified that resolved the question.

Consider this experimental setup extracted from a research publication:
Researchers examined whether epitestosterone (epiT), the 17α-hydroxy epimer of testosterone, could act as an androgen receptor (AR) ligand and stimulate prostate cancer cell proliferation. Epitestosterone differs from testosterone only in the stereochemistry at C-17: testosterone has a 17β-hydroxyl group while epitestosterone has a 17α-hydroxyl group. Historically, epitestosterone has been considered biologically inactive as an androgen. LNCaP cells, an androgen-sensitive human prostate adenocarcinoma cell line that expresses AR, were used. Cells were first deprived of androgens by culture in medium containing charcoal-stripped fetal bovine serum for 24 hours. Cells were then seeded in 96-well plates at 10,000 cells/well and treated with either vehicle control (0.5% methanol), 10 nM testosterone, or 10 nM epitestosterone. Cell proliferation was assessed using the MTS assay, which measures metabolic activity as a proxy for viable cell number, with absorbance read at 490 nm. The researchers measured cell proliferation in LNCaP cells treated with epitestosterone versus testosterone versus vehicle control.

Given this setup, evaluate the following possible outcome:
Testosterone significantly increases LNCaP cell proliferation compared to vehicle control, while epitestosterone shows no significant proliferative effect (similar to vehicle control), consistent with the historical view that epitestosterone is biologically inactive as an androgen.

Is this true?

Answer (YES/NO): NO